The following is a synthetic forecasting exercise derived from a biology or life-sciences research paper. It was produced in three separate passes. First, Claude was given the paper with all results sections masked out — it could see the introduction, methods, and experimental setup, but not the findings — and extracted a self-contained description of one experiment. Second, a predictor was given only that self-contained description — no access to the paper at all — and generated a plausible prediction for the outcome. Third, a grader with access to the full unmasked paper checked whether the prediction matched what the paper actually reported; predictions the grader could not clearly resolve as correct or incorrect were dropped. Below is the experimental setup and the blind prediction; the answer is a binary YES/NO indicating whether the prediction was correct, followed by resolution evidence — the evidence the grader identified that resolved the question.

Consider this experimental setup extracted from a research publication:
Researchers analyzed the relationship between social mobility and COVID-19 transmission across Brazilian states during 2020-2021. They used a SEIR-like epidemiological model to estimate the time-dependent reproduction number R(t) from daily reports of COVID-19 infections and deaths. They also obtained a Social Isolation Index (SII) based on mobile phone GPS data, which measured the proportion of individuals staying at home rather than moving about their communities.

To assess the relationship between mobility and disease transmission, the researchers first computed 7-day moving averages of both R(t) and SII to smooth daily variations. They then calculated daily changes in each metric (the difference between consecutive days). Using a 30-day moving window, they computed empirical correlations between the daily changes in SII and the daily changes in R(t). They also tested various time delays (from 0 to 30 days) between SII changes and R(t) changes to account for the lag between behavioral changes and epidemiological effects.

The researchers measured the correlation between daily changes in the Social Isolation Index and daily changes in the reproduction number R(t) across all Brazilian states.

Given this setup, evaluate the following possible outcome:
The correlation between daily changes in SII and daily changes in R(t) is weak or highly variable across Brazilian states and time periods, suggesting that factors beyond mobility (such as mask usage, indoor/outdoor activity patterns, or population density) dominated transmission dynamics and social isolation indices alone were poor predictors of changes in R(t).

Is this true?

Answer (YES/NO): NO